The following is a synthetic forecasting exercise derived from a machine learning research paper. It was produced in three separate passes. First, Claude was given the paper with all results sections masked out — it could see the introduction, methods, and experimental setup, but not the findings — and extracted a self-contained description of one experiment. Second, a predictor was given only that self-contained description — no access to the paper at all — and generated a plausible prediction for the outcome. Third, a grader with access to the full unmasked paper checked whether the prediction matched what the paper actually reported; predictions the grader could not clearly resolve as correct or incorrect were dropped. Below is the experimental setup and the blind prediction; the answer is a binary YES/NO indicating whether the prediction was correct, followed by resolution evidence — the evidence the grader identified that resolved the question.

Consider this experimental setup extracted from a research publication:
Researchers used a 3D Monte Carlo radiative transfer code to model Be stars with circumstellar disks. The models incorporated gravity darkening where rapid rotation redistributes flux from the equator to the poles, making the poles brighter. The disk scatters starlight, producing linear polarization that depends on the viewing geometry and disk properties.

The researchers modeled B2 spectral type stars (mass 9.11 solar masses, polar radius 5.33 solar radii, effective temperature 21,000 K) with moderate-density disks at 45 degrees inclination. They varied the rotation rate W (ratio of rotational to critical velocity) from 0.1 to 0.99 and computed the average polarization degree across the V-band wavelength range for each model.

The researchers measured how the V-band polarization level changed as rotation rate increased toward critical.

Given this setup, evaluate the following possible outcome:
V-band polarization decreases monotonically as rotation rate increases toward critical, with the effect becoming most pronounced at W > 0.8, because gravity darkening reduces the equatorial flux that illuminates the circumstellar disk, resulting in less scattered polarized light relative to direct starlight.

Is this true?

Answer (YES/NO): NO